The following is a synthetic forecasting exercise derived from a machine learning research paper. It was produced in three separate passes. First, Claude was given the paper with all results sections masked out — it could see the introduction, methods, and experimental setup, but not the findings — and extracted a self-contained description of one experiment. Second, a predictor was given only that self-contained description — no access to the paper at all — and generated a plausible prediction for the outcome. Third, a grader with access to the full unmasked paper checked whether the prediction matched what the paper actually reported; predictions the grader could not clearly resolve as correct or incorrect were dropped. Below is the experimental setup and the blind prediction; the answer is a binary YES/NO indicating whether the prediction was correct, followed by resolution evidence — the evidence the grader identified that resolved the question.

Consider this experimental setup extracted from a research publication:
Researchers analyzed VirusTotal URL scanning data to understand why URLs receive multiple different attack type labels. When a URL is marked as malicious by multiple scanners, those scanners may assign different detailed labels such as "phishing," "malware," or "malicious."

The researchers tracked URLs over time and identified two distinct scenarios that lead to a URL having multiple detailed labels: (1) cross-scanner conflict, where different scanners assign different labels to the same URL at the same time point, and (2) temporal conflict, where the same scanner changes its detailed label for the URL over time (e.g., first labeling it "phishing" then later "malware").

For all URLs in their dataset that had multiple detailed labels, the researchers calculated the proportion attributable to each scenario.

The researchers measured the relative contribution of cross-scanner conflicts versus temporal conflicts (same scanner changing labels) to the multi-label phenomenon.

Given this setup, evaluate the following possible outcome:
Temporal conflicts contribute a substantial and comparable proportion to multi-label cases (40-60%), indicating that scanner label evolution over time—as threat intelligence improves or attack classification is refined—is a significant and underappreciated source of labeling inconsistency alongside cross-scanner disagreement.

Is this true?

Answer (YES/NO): NO